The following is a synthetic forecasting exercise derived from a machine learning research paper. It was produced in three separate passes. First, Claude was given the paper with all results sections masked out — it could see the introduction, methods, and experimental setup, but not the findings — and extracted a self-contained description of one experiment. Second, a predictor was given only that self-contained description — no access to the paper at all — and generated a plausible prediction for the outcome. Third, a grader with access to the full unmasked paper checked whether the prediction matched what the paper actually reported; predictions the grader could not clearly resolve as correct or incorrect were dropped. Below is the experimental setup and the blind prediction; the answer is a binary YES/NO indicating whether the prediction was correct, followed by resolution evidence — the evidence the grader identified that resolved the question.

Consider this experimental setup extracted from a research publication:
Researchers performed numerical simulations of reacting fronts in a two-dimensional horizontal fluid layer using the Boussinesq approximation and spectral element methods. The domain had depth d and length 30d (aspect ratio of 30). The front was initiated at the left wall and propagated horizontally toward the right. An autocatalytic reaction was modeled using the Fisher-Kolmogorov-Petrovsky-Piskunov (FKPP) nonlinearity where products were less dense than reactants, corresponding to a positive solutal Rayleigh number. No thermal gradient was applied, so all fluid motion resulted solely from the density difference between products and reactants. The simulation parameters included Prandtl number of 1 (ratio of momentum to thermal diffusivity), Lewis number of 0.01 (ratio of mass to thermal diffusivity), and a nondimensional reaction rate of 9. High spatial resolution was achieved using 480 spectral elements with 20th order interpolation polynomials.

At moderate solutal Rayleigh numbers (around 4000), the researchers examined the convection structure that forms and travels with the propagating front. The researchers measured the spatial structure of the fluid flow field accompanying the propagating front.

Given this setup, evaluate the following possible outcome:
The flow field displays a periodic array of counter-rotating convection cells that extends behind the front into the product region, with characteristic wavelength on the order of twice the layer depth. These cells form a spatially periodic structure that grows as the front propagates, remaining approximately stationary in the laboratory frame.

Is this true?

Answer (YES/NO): NO